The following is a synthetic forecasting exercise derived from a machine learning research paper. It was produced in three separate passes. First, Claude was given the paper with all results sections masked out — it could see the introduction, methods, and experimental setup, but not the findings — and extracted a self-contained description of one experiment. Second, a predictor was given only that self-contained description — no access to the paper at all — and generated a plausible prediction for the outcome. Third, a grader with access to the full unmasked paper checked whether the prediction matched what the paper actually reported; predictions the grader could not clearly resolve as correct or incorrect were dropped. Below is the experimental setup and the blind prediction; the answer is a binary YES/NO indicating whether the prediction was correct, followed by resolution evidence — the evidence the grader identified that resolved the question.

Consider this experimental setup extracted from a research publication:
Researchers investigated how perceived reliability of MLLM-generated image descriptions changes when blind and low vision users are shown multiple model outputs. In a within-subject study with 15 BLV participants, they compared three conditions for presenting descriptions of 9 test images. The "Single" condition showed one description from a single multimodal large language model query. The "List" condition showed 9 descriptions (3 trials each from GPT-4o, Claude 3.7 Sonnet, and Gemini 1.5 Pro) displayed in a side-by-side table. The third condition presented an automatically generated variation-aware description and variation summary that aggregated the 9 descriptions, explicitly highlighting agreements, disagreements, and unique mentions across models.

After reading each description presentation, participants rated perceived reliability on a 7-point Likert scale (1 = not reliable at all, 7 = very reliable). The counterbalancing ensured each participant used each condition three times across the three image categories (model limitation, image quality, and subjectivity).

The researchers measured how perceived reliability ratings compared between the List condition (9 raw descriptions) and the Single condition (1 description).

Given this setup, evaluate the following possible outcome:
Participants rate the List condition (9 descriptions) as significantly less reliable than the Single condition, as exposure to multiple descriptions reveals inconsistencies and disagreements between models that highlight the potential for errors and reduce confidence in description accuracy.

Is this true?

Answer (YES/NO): YES